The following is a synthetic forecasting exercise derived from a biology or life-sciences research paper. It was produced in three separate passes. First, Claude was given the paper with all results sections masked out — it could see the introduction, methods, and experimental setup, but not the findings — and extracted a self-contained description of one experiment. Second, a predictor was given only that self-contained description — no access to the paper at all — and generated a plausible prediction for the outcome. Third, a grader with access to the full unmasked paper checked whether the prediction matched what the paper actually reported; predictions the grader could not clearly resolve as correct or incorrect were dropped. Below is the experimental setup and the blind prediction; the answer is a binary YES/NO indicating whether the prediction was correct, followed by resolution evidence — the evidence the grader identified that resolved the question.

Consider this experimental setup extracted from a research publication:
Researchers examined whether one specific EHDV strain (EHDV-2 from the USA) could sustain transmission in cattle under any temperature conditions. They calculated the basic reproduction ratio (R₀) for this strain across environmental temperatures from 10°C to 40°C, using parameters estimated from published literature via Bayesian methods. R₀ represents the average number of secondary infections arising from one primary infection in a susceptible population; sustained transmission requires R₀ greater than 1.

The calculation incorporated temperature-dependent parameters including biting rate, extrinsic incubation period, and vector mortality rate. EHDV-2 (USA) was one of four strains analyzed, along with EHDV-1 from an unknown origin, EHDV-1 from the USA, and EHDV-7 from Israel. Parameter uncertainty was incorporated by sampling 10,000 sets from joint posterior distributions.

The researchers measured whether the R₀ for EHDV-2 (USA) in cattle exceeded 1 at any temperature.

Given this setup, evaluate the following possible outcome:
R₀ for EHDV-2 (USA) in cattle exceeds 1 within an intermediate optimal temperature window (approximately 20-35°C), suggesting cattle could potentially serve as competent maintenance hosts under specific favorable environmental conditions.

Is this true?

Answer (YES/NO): NO